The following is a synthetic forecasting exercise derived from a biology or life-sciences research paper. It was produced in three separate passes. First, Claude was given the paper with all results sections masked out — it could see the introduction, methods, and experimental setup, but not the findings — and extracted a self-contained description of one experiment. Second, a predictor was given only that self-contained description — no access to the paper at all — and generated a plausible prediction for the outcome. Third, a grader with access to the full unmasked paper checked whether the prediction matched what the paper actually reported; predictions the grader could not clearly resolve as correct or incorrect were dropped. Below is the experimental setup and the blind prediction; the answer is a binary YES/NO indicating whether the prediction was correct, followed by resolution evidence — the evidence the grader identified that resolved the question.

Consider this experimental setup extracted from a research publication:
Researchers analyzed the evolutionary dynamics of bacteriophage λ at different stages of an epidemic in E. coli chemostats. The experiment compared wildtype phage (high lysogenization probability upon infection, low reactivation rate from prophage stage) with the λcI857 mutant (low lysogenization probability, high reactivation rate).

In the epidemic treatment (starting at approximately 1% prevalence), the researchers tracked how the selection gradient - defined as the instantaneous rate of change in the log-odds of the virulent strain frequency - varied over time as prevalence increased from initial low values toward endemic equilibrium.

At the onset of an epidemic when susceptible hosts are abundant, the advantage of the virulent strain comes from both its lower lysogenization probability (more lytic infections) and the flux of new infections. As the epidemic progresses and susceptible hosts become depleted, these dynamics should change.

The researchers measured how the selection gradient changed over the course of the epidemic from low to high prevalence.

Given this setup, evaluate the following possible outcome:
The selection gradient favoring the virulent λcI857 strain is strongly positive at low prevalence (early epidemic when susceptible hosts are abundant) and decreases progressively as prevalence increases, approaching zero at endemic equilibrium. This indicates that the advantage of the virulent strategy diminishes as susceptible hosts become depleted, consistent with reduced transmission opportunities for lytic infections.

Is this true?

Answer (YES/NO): NO